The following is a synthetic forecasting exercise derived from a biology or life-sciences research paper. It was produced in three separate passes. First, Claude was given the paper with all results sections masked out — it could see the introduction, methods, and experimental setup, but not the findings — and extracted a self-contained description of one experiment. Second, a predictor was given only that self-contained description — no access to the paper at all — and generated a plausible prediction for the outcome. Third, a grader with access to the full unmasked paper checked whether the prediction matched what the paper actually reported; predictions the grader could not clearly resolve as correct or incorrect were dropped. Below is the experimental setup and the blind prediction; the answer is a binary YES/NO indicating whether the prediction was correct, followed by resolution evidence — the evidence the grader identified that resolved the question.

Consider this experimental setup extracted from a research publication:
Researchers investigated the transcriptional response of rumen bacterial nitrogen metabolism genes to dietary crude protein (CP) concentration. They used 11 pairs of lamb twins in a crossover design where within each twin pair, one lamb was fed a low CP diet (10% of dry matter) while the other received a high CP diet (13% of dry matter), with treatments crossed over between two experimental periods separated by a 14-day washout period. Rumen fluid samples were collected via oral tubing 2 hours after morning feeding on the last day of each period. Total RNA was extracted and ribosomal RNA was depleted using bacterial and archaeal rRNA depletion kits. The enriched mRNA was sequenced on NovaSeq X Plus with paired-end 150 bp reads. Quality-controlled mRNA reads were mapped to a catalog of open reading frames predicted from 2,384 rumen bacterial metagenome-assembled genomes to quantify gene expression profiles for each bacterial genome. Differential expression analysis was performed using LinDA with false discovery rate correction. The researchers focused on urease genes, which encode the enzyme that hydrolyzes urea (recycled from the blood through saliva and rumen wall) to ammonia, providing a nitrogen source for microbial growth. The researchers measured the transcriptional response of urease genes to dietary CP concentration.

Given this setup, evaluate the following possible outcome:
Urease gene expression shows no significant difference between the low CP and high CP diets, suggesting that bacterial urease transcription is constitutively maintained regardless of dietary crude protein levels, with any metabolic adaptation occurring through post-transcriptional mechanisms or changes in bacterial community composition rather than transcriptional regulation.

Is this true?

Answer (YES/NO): YES